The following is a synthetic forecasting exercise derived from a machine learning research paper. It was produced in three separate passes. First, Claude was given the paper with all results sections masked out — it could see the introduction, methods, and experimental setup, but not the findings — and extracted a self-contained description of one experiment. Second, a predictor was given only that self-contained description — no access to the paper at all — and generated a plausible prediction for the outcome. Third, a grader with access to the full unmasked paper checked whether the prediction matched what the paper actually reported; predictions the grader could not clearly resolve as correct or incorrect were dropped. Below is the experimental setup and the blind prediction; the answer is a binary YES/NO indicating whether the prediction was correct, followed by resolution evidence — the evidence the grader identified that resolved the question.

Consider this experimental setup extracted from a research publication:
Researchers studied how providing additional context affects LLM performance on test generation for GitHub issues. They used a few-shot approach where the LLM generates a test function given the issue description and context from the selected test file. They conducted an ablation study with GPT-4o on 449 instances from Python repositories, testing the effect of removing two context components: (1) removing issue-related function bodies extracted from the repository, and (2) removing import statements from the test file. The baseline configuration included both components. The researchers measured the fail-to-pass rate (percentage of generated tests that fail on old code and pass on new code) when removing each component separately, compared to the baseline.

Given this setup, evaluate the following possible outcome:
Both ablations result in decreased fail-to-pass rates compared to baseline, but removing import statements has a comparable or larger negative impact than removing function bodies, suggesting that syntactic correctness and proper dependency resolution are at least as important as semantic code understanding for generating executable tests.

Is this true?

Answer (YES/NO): YES